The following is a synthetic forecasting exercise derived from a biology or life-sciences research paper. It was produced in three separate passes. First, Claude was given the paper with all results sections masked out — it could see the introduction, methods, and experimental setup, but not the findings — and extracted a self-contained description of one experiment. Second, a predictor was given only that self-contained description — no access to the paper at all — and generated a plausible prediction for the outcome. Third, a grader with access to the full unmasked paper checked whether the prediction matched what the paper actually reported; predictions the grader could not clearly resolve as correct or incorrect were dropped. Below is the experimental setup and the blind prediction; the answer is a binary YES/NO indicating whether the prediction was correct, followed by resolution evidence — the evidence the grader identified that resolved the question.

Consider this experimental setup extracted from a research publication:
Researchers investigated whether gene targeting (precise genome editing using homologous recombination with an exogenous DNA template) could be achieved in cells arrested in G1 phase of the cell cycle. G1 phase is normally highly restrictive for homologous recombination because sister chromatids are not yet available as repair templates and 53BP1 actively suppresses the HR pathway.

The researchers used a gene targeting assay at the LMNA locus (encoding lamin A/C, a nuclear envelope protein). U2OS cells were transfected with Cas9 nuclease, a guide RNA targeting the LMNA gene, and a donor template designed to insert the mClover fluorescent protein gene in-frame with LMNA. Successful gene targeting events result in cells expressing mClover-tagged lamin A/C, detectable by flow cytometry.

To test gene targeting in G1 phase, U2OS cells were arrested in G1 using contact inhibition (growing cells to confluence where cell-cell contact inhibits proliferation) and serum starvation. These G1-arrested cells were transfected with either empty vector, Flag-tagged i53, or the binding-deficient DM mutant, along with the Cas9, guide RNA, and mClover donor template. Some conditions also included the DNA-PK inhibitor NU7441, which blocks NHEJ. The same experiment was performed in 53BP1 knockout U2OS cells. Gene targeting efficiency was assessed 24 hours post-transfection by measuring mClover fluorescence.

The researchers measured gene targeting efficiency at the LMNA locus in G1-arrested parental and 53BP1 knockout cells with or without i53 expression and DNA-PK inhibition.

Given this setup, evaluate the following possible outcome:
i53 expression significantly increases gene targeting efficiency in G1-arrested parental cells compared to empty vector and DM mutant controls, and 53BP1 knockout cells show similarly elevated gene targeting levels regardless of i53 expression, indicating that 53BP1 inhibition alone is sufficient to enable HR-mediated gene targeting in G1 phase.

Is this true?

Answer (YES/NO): NO